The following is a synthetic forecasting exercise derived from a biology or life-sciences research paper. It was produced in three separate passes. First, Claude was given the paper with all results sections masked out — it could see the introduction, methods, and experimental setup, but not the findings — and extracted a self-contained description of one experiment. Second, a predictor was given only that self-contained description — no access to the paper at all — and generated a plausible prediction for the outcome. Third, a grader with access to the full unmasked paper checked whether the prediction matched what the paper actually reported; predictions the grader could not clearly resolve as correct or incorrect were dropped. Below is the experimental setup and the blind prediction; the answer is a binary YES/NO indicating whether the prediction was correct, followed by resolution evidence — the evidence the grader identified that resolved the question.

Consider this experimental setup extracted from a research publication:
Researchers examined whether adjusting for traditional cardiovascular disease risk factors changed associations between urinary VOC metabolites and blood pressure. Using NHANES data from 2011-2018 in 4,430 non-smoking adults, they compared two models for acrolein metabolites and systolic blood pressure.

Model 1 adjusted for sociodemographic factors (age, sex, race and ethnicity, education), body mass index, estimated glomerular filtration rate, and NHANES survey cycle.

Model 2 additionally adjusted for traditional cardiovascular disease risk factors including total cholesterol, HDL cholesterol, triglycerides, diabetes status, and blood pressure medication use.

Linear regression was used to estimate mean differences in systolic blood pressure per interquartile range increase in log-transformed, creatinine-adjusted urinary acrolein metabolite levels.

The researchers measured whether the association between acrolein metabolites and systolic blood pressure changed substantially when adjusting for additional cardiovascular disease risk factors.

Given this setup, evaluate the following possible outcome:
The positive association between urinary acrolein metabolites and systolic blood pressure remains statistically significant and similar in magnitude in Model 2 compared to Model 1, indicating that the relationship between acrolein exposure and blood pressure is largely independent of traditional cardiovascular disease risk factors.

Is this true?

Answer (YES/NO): NO